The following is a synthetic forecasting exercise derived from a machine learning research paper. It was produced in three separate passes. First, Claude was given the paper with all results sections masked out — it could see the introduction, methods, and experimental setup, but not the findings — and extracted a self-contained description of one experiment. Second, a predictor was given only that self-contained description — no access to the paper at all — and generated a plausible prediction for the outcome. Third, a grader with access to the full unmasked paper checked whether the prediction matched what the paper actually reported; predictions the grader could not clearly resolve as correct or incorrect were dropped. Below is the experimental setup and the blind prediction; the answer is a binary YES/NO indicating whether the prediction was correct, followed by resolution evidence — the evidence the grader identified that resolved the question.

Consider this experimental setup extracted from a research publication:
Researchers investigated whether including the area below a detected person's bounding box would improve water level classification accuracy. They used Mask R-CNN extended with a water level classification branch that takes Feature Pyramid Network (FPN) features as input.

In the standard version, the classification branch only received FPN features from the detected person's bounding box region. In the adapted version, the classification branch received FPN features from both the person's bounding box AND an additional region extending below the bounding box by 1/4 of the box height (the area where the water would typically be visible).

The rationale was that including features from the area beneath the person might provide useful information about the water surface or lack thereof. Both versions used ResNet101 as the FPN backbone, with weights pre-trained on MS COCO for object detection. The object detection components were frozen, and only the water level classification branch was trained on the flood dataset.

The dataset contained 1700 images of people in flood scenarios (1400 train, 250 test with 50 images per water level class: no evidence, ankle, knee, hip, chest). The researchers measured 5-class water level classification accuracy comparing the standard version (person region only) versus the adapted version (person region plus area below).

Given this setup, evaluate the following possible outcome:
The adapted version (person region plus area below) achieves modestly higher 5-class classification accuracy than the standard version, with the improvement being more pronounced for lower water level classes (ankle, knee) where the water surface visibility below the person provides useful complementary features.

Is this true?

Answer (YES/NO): NO